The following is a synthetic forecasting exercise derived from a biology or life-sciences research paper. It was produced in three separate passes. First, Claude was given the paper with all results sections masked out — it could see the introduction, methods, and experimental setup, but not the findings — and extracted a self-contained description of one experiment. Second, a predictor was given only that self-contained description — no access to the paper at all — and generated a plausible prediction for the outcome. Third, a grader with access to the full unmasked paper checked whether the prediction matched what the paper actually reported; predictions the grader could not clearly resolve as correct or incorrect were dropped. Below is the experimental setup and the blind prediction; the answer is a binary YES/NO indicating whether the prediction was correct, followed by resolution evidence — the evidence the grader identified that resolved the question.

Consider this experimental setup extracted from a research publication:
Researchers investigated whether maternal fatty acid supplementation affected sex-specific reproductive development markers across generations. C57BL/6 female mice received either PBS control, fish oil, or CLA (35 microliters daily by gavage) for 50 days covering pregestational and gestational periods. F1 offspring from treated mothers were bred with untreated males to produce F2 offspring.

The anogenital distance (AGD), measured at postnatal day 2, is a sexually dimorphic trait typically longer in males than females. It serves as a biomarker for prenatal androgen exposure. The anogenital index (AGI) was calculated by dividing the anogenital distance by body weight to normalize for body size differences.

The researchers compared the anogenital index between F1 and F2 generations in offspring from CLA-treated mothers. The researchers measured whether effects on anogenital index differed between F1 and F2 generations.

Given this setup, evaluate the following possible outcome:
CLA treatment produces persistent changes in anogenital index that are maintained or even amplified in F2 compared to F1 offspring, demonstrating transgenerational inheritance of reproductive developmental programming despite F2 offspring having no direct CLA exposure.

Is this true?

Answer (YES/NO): NO